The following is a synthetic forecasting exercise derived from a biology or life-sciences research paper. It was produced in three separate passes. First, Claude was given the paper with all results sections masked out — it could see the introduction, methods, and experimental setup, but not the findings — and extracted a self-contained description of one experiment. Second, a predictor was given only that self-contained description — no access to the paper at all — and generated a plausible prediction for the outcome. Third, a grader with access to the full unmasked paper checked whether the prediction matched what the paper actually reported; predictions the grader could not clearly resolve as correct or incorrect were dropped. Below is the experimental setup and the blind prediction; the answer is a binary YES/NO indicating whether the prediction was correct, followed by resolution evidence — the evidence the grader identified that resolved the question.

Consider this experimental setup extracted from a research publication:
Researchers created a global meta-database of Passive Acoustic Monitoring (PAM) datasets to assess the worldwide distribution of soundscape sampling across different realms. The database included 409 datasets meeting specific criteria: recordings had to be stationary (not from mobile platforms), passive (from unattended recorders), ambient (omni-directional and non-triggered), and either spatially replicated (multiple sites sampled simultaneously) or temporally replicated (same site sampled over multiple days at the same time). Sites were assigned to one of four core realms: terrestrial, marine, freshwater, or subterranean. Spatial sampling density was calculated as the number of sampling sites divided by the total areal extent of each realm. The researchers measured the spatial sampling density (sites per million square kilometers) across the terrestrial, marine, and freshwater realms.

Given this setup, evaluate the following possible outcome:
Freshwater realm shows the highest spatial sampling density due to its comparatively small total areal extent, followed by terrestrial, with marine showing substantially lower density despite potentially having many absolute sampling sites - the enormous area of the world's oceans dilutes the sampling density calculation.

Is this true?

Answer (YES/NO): NO